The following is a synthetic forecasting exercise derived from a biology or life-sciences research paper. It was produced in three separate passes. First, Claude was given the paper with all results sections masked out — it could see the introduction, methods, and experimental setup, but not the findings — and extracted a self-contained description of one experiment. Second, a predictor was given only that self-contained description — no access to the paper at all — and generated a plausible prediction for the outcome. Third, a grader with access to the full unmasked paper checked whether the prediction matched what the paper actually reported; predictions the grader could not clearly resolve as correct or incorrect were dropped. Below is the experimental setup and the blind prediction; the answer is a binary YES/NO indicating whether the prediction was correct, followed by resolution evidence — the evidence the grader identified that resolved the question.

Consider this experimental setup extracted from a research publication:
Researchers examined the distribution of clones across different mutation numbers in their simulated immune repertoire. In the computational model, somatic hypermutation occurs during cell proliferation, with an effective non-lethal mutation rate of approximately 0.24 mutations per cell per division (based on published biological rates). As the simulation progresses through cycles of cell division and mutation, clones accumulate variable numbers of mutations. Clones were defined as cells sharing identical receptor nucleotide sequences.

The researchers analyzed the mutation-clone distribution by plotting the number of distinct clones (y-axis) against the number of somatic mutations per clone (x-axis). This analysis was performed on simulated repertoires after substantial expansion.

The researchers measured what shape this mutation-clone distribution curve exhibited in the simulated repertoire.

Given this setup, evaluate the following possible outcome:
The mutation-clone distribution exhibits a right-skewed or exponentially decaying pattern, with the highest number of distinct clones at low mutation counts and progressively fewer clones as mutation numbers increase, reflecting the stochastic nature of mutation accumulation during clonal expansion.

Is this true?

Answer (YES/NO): NO